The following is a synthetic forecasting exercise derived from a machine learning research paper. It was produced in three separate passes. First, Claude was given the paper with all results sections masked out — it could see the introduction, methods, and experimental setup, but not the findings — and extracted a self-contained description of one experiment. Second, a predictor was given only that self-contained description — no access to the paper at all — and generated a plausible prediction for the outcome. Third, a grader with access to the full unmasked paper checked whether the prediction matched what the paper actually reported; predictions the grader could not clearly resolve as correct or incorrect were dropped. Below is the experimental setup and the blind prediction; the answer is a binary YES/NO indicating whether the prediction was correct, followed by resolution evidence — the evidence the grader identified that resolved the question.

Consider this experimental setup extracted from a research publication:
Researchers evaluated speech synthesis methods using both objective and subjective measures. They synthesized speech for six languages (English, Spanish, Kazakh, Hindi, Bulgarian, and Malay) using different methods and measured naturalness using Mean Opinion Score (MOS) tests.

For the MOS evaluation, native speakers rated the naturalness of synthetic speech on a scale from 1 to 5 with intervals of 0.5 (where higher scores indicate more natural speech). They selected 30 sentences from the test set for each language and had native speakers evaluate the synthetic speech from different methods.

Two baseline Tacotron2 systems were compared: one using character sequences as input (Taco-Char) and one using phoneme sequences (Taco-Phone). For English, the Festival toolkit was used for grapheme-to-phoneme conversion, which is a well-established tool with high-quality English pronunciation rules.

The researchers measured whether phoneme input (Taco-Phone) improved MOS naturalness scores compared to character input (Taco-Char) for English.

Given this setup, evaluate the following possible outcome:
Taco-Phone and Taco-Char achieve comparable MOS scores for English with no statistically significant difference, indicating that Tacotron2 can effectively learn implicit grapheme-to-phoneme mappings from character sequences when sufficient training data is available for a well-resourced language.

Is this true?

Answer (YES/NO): NO